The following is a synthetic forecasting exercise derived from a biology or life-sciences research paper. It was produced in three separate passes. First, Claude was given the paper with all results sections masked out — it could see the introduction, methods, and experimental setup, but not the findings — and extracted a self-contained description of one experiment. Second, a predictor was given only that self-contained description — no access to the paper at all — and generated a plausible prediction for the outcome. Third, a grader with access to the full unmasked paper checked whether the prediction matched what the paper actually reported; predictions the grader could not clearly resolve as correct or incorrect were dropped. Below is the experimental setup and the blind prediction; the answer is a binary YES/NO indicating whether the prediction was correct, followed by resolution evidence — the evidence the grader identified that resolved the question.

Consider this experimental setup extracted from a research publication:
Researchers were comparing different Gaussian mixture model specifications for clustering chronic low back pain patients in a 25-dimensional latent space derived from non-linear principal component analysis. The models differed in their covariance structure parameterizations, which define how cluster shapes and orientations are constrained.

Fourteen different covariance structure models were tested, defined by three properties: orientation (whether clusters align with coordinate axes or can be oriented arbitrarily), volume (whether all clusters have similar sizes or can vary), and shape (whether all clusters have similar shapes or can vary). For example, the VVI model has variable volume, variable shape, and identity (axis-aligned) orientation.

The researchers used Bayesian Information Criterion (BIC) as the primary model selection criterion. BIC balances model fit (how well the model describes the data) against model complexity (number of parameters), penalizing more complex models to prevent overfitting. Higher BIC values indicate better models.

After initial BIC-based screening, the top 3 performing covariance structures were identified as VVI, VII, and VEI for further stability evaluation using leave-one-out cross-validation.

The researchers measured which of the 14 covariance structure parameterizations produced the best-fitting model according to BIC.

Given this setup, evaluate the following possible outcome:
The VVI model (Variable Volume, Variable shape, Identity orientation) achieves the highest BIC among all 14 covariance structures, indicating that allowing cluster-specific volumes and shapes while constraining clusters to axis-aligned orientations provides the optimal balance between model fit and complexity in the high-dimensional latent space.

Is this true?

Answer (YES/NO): YES